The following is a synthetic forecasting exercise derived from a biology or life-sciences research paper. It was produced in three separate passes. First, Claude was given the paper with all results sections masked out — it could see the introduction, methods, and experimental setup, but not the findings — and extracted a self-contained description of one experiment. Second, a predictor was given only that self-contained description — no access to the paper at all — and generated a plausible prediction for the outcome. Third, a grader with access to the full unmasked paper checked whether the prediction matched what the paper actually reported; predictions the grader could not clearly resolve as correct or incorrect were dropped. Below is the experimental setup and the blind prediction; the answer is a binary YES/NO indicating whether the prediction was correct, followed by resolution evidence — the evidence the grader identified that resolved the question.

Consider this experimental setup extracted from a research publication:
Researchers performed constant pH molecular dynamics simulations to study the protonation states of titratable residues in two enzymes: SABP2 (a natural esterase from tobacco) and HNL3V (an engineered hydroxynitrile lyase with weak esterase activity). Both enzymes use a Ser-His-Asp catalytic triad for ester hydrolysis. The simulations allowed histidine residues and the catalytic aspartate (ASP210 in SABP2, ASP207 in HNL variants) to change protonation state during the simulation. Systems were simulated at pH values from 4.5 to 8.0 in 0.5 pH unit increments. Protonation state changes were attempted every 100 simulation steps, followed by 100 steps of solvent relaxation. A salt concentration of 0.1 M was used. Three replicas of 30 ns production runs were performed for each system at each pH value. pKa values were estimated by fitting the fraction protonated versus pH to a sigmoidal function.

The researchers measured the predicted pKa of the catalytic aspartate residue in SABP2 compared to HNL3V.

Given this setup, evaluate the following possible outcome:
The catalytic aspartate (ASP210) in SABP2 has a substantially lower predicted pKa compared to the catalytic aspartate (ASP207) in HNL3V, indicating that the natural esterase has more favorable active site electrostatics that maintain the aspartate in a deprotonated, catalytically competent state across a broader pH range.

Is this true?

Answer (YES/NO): NO